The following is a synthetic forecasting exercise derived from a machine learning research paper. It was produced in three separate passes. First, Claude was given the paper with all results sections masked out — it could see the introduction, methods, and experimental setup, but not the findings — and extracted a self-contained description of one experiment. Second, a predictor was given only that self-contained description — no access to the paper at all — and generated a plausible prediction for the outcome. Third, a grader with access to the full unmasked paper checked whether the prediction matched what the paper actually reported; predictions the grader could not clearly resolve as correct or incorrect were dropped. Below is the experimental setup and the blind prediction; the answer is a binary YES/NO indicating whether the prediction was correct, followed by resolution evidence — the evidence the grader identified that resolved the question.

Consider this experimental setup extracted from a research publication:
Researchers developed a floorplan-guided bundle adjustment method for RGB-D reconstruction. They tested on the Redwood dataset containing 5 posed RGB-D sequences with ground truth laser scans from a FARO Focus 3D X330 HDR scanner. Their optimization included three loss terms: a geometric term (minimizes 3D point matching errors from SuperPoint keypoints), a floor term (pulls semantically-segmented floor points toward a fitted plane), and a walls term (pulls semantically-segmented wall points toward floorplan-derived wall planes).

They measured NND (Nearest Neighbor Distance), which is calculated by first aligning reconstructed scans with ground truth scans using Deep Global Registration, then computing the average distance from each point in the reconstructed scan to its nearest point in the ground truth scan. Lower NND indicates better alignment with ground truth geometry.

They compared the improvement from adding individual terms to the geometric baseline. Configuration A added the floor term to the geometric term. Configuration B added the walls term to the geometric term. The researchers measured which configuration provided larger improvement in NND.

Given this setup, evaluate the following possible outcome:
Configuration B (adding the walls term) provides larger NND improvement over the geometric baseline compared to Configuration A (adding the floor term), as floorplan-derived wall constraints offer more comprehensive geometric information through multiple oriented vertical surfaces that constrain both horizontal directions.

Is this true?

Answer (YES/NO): NO